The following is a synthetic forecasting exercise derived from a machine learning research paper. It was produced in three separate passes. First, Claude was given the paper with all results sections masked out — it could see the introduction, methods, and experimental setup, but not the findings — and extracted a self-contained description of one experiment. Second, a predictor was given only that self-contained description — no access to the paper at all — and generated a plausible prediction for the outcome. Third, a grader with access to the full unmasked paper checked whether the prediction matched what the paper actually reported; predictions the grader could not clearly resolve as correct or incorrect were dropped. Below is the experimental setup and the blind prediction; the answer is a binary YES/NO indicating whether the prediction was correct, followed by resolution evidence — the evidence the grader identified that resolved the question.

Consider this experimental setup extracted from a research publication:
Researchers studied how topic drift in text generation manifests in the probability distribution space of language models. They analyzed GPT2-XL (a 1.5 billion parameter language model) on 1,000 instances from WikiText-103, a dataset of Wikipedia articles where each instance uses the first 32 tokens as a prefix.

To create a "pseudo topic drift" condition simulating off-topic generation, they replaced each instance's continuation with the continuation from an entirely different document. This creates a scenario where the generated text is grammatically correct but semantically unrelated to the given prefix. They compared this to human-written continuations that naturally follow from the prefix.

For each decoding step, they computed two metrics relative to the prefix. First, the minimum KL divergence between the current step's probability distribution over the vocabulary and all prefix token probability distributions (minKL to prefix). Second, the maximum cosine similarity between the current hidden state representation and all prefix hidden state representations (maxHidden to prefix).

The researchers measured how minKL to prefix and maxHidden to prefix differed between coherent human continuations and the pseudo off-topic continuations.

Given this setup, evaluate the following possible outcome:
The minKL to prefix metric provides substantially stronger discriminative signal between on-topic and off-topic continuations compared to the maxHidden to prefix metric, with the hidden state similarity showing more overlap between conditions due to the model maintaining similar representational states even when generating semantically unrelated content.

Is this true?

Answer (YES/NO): YES